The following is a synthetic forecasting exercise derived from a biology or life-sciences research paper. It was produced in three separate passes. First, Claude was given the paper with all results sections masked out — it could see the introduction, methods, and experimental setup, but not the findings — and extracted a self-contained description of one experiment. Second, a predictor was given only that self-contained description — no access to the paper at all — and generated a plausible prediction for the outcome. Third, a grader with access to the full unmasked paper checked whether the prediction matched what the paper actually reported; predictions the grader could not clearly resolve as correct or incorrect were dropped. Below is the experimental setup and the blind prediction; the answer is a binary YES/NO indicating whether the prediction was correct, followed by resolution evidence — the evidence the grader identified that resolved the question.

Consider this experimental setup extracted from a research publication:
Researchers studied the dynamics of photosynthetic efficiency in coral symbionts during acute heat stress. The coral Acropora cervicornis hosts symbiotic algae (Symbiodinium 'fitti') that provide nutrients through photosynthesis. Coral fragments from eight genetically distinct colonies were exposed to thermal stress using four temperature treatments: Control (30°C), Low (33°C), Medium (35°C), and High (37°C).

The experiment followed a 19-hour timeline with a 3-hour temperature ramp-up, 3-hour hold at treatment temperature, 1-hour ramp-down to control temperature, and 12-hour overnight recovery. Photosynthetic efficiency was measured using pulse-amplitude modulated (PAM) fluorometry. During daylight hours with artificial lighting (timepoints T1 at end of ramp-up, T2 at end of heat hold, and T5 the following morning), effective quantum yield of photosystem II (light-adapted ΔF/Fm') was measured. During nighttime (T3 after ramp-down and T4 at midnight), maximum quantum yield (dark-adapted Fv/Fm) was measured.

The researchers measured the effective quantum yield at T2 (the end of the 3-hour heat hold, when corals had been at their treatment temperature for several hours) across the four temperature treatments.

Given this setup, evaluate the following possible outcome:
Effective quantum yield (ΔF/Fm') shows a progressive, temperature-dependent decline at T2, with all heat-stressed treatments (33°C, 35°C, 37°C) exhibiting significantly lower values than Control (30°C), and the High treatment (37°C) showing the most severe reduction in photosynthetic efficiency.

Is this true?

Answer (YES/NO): NO